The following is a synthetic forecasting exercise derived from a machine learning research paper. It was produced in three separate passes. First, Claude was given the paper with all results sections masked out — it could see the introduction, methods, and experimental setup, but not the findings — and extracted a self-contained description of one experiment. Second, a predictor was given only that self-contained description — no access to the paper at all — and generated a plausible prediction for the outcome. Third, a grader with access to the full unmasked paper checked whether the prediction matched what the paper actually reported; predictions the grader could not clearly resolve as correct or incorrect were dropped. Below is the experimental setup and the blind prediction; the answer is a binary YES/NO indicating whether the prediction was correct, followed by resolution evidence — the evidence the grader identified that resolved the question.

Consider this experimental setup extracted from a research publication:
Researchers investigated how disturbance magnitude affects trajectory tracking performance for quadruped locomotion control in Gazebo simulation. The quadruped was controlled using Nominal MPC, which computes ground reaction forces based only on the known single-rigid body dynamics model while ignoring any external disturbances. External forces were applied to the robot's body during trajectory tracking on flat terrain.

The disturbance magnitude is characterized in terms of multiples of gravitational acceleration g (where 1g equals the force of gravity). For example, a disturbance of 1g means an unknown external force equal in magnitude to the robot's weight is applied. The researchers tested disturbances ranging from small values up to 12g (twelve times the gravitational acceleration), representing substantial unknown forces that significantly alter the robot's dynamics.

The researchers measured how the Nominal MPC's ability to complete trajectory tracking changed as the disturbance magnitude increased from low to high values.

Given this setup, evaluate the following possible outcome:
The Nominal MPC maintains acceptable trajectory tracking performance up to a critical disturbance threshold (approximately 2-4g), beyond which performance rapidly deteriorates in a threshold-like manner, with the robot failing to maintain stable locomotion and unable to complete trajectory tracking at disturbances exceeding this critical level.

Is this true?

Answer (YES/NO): NO